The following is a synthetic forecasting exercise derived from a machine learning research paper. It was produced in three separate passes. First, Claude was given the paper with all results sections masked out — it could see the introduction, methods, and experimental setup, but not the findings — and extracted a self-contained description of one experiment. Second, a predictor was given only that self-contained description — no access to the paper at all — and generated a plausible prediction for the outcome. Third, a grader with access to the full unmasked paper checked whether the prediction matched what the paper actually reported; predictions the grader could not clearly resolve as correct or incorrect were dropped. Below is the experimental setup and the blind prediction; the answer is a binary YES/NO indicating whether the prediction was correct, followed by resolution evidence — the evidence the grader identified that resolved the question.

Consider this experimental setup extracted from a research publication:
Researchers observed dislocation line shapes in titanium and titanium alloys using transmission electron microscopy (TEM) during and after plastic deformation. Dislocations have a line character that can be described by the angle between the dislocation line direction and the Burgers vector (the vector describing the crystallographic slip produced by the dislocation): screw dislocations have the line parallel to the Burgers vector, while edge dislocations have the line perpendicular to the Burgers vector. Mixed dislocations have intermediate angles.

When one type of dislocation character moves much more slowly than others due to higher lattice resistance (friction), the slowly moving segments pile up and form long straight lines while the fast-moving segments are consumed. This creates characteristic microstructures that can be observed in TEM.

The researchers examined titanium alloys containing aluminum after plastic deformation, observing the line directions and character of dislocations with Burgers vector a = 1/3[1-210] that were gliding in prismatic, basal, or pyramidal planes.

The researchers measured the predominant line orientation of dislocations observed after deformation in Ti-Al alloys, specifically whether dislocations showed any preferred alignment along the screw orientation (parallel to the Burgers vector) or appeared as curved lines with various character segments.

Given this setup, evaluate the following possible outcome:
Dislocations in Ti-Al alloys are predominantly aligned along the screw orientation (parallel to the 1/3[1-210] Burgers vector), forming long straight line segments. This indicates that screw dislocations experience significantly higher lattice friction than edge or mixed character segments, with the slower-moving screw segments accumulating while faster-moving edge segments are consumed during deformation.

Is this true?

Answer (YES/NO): YES